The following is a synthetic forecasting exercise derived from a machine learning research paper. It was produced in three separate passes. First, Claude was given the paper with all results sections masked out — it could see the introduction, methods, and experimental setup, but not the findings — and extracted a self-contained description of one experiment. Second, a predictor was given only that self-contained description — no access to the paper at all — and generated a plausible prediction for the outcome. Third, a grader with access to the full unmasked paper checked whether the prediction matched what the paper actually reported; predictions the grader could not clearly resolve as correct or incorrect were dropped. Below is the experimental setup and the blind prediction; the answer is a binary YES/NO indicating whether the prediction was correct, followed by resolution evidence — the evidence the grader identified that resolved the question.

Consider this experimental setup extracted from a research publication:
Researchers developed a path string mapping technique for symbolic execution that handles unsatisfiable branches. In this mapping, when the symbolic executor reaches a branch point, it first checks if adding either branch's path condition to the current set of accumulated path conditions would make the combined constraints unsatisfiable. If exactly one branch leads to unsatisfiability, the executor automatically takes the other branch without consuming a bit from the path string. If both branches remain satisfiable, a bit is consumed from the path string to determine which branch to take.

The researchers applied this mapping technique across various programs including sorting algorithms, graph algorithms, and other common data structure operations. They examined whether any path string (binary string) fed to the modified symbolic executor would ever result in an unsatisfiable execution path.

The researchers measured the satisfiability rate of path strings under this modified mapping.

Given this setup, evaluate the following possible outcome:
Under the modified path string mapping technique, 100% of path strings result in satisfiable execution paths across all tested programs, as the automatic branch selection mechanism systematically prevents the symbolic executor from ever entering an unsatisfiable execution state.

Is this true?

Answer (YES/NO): YES